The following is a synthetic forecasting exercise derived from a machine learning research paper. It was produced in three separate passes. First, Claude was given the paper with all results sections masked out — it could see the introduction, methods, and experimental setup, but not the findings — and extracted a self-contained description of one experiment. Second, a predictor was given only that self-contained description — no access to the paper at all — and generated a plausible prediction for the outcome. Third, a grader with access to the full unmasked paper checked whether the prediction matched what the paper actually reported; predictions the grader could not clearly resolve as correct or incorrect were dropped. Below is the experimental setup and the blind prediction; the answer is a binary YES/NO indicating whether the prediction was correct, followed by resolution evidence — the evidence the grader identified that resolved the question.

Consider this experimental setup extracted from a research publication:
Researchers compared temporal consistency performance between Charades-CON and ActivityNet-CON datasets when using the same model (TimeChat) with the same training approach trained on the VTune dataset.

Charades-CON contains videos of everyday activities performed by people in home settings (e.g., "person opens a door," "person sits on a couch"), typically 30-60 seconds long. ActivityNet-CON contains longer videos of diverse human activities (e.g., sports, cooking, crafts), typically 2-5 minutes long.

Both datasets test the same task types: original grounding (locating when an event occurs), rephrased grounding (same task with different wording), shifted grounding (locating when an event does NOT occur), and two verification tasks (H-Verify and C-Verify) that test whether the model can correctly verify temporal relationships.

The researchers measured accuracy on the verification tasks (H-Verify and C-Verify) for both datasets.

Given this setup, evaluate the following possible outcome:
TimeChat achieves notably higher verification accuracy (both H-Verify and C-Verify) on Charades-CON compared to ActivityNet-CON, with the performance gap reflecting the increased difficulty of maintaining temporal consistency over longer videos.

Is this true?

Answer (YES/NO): NO